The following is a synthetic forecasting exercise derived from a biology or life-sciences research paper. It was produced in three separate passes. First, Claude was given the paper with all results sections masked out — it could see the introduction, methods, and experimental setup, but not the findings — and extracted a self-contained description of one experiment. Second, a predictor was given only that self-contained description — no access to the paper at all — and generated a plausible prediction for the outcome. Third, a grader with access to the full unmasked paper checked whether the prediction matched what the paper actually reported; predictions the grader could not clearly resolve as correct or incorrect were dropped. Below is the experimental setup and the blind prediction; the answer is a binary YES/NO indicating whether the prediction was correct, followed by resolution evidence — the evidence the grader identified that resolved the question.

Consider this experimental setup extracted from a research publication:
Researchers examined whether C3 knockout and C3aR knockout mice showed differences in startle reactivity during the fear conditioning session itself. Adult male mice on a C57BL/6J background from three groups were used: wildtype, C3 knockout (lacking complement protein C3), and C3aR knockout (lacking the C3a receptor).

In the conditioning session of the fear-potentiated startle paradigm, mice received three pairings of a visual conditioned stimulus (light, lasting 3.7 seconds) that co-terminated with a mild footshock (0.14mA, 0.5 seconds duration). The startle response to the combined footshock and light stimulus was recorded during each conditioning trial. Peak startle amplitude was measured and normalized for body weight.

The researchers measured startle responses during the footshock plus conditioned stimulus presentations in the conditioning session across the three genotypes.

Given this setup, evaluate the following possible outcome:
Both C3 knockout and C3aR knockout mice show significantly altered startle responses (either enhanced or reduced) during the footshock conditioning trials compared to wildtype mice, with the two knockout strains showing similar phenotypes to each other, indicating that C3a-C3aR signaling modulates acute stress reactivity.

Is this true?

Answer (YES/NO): YES